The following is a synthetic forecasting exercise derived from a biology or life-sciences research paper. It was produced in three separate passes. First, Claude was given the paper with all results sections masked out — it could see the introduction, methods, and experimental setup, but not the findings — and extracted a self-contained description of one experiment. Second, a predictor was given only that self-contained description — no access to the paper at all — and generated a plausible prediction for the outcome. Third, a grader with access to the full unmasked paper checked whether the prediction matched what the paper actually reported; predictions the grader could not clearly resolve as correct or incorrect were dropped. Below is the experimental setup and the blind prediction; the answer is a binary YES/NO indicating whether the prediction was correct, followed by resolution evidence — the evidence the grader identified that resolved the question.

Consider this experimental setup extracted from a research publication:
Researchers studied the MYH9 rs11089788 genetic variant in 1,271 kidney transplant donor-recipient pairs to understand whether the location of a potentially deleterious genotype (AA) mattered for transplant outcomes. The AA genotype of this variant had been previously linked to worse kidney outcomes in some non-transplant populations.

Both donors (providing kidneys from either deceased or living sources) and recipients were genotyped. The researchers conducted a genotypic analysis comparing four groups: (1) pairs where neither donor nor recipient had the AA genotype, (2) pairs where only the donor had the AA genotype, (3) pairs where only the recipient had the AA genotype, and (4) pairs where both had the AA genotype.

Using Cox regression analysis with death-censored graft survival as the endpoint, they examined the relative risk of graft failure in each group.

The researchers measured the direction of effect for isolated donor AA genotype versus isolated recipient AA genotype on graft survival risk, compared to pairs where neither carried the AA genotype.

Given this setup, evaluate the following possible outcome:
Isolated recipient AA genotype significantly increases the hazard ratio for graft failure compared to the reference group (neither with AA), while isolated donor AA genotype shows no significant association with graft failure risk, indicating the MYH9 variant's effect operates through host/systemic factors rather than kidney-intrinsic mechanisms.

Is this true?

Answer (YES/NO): NO